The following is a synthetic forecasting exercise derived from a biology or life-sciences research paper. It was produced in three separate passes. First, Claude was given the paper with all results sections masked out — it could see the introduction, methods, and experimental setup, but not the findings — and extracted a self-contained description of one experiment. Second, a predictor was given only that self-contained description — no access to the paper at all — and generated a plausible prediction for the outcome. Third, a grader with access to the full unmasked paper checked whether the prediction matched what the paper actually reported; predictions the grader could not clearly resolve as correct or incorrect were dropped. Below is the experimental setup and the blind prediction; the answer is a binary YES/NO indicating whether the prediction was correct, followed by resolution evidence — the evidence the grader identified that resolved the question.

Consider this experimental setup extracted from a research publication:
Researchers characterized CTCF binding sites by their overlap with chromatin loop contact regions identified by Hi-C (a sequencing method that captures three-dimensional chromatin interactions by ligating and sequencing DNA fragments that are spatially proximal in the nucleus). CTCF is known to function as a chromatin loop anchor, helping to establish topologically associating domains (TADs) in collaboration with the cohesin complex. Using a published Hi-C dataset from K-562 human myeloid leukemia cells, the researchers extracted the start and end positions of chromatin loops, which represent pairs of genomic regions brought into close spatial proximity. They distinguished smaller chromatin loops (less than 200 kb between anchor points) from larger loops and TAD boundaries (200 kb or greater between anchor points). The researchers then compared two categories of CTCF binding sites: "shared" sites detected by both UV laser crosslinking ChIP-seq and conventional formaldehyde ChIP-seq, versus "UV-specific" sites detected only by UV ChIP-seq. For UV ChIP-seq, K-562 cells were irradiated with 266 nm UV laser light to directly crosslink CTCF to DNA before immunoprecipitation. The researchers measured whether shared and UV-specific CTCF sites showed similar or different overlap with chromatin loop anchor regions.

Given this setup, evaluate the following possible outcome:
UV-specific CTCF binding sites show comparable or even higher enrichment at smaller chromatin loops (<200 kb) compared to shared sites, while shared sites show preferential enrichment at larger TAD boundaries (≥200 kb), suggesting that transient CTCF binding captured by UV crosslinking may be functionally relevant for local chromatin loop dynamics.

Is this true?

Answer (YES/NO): NO